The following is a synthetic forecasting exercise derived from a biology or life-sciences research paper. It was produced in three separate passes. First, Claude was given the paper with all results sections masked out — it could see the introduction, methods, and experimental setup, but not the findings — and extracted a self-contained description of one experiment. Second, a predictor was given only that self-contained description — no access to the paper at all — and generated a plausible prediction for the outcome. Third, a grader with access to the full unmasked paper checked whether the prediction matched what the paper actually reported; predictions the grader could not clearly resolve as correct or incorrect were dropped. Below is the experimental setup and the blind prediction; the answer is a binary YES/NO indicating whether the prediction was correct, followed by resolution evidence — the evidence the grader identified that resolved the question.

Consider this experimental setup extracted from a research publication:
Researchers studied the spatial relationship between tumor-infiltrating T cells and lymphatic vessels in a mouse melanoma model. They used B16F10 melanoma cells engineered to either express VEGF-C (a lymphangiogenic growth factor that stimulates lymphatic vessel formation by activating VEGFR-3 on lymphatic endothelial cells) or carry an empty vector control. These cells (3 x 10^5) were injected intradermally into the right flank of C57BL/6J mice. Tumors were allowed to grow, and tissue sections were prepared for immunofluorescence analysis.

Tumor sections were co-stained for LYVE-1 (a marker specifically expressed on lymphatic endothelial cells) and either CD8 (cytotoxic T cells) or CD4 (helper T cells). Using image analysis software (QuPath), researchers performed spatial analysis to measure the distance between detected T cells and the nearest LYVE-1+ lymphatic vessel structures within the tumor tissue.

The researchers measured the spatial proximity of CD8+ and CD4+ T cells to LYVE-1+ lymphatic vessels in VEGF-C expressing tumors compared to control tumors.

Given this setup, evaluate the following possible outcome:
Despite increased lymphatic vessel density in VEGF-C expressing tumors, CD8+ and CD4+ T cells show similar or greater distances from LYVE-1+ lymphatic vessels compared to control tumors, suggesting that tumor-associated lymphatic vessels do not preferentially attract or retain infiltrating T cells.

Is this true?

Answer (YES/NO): NO